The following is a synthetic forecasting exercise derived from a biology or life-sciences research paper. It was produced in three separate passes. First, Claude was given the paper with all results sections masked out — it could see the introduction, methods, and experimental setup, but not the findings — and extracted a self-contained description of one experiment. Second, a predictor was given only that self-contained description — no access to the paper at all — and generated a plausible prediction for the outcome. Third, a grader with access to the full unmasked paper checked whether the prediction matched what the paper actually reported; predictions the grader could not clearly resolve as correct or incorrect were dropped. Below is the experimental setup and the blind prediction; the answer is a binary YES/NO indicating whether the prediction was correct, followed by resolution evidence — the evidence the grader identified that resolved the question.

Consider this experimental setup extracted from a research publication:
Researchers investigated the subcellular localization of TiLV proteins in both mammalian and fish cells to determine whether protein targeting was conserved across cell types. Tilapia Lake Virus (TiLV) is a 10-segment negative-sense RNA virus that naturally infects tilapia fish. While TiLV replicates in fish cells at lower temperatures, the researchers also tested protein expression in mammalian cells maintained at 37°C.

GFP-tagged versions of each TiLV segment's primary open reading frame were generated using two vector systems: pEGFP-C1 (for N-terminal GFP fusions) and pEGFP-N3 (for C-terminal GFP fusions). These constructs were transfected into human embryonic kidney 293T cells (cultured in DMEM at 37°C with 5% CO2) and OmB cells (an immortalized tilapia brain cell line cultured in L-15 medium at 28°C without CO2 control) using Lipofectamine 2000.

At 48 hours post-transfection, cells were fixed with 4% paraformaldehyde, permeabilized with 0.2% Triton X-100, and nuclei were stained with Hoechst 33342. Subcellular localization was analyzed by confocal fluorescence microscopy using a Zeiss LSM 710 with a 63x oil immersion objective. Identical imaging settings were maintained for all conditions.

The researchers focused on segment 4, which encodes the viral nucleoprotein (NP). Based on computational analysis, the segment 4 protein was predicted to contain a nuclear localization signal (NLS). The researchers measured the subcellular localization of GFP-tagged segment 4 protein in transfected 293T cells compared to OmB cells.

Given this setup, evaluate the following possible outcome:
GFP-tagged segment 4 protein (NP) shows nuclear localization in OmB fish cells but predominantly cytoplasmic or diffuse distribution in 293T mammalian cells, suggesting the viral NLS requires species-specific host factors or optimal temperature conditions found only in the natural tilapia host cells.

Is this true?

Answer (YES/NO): YES